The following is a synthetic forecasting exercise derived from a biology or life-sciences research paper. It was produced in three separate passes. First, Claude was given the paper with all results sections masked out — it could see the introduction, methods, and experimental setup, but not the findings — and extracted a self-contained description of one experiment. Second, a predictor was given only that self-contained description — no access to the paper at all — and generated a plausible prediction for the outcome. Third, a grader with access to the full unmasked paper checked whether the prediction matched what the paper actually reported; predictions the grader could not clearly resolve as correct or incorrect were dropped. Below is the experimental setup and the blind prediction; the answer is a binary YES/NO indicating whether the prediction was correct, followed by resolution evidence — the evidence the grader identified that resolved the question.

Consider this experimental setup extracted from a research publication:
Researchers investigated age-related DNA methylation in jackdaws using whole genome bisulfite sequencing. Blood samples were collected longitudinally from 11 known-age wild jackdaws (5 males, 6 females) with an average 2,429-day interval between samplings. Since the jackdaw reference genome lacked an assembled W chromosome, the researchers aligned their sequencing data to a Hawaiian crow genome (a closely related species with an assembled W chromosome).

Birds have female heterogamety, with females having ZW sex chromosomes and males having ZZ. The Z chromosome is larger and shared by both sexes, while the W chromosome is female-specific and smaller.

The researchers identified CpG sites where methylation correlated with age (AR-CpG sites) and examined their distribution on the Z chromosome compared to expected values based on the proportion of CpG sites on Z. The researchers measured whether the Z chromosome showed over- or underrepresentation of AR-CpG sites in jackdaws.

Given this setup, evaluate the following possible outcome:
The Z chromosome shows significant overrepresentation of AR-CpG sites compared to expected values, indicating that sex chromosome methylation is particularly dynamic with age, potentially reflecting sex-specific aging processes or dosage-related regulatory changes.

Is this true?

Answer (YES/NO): NO